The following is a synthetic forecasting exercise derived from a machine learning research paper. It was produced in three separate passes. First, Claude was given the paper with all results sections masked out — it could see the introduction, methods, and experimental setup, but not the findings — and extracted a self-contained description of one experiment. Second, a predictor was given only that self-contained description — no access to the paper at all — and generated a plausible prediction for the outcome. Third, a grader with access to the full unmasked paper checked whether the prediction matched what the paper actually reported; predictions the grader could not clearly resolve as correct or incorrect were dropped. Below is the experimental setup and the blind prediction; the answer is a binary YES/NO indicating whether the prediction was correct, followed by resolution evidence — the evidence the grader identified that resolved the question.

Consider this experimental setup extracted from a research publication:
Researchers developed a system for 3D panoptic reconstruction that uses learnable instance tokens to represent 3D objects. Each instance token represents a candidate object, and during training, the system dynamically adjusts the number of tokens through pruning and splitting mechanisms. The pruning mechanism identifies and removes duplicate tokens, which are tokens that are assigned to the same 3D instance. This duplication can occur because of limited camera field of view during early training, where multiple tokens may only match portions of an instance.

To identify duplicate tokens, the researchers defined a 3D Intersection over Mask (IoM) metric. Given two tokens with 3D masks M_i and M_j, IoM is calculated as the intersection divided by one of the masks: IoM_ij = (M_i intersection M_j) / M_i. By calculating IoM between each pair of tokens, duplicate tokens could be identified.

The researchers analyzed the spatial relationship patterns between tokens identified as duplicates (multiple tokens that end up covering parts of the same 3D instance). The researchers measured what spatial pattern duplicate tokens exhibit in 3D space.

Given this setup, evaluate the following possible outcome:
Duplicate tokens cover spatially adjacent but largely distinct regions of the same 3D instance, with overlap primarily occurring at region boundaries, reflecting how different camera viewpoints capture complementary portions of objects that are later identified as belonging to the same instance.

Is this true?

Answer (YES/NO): NO